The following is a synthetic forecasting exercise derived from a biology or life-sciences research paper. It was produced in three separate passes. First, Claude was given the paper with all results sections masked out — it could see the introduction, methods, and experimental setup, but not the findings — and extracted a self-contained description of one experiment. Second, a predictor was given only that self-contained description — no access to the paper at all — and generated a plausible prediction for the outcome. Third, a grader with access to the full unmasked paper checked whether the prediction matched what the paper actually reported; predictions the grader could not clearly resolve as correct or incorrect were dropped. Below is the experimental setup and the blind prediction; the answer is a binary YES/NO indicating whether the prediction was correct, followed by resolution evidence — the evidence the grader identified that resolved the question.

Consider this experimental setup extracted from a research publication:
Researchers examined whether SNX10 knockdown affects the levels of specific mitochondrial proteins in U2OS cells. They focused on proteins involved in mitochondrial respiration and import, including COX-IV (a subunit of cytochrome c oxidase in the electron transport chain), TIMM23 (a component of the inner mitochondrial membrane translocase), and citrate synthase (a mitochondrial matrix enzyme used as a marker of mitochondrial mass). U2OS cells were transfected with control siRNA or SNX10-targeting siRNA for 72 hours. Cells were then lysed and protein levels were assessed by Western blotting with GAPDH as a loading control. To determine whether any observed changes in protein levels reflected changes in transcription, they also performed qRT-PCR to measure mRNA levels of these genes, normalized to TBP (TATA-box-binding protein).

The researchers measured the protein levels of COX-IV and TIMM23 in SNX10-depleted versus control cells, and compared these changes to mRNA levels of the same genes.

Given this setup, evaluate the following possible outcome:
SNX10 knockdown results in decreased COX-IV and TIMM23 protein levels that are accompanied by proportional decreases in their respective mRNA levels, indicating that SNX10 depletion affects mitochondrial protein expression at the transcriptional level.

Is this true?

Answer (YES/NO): NO